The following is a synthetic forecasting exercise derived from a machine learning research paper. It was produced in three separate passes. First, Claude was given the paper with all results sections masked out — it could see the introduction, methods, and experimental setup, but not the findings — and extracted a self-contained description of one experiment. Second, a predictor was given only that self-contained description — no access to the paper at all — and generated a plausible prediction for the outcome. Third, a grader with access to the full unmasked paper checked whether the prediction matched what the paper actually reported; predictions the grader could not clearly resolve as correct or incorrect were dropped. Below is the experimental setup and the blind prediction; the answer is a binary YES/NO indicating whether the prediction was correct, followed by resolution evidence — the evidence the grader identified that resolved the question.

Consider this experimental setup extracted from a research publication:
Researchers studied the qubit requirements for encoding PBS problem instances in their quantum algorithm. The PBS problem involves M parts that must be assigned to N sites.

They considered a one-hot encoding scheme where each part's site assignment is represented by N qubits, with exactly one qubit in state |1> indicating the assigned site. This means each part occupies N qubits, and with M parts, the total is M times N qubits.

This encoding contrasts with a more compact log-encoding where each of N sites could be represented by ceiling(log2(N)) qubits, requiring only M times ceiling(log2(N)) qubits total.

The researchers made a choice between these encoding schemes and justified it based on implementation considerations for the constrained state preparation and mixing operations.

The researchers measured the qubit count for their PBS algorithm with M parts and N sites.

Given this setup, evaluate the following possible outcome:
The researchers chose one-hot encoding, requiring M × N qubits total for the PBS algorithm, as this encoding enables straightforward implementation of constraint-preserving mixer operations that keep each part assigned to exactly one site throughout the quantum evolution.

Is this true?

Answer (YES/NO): YES